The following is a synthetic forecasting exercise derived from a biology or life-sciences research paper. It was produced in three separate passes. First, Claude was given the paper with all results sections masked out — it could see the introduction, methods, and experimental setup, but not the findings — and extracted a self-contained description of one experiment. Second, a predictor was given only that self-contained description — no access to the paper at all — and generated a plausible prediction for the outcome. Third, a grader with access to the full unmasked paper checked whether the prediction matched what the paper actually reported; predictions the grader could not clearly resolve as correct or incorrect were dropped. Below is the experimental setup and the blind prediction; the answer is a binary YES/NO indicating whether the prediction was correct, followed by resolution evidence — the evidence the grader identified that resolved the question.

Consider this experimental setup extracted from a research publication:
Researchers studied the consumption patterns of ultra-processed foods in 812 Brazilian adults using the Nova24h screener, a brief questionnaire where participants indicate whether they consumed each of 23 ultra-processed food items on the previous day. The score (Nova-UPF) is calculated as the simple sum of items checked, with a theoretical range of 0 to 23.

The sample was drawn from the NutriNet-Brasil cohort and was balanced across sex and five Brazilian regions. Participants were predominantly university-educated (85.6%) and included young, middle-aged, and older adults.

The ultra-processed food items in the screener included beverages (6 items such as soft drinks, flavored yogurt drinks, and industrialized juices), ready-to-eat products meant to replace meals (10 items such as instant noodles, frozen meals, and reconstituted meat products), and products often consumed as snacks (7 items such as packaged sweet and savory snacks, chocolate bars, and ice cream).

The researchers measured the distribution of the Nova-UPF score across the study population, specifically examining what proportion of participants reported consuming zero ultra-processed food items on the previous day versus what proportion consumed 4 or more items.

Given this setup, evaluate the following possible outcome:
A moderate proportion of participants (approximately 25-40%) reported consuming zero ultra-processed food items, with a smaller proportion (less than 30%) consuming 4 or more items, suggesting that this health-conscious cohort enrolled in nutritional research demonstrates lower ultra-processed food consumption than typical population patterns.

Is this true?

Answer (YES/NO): NO